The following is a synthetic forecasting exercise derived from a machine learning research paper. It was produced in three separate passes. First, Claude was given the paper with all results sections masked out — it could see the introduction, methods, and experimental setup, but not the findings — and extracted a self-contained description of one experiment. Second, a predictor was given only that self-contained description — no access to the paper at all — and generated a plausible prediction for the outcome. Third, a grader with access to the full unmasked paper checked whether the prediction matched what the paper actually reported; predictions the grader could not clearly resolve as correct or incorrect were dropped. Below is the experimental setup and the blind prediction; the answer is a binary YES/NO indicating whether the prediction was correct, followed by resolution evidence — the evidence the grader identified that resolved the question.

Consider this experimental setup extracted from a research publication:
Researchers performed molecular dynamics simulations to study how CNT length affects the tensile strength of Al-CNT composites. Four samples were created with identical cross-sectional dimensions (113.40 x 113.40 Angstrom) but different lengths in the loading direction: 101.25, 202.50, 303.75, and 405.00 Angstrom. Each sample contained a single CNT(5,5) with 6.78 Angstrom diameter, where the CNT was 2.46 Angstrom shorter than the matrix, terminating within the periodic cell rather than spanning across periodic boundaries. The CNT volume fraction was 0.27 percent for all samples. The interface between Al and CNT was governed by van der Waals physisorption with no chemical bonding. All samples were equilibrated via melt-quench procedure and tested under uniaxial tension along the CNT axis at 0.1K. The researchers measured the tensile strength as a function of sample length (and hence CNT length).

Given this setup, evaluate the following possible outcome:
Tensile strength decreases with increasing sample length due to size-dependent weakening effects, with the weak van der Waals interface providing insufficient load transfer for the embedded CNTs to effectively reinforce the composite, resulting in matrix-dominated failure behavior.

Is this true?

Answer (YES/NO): NO